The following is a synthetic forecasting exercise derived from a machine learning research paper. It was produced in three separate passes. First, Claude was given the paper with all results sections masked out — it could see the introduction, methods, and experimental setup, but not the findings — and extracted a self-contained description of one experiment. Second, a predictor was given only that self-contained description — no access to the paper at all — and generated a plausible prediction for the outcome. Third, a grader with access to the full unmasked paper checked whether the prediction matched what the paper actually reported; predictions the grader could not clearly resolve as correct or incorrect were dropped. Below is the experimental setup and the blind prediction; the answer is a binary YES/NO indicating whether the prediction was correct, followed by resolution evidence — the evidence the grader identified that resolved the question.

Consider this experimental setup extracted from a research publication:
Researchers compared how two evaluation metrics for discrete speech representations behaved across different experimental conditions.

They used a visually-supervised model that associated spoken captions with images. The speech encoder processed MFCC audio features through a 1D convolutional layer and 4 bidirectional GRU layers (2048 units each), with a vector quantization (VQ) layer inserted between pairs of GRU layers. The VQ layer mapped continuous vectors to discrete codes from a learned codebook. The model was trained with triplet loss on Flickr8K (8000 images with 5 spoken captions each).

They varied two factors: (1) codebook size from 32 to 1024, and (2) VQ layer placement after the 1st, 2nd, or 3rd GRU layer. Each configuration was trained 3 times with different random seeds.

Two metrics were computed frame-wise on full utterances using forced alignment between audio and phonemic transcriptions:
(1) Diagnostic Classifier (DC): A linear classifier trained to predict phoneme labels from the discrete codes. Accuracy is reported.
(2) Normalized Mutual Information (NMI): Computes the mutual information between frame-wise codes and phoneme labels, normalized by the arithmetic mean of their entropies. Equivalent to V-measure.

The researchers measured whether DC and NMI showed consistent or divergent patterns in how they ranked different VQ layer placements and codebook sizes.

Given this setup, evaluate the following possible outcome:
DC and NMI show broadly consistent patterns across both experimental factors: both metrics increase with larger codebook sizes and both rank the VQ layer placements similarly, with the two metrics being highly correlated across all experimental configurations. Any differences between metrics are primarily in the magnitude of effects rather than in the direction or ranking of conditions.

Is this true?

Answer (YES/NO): YES